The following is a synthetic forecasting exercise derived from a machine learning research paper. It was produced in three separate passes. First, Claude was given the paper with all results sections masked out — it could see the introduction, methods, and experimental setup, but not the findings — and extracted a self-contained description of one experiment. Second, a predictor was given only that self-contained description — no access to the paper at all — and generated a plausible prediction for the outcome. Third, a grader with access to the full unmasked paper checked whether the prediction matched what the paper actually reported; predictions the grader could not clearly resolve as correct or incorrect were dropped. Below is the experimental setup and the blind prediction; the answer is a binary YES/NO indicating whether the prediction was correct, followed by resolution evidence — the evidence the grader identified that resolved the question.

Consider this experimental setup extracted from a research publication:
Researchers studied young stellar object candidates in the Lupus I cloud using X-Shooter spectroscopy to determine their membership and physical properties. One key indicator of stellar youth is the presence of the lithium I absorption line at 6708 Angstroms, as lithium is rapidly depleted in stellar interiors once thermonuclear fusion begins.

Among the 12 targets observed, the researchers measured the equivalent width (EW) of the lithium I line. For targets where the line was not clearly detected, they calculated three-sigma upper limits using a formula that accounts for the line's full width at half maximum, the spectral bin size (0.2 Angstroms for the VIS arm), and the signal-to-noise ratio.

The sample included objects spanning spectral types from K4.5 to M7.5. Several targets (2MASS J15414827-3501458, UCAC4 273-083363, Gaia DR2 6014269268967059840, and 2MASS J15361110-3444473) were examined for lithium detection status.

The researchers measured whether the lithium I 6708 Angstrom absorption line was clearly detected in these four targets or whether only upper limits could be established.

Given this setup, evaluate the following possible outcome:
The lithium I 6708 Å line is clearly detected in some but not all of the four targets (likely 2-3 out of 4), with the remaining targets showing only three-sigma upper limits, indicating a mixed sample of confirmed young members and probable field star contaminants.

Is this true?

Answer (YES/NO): NO